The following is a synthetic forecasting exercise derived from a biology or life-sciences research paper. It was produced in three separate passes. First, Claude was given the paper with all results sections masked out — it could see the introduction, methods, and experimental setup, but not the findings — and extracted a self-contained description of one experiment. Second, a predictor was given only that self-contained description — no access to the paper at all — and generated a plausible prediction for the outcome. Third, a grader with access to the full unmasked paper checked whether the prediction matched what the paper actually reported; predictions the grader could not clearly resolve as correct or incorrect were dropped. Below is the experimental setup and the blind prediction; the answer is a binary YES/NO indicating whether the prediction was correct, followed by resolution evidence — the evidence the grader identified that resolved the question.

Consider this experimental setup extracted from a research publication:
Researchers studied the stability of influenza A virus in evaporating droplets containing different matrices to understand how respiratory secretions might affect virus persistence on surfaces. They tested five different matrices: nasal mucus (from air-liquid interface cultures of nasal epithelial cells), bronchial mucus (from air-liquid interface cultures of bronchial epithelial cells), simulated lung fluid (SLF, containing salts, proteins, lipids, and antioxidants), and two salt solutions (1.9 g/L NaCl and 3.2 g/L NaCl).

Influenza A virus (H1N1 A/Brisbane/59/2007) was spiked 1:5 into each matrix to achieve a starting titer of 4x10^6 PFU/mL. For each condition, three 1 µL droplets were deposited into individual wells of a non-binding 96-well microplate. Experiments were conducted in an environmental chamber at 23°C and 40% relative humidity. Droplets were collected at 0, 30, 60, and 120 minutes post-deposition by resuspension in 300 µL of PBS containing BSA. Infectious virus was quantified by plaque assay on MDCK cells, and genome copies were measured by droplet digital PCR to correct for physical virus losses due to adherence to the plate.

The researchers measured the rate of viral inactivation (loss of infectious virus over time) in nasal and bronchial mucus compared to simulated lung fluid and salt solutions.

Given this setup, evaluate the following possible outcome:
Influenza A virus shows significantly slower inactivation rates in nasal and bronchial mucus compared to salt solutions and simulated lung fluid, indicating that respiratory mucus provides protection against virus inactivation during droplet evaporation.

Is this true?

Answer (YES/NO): NO